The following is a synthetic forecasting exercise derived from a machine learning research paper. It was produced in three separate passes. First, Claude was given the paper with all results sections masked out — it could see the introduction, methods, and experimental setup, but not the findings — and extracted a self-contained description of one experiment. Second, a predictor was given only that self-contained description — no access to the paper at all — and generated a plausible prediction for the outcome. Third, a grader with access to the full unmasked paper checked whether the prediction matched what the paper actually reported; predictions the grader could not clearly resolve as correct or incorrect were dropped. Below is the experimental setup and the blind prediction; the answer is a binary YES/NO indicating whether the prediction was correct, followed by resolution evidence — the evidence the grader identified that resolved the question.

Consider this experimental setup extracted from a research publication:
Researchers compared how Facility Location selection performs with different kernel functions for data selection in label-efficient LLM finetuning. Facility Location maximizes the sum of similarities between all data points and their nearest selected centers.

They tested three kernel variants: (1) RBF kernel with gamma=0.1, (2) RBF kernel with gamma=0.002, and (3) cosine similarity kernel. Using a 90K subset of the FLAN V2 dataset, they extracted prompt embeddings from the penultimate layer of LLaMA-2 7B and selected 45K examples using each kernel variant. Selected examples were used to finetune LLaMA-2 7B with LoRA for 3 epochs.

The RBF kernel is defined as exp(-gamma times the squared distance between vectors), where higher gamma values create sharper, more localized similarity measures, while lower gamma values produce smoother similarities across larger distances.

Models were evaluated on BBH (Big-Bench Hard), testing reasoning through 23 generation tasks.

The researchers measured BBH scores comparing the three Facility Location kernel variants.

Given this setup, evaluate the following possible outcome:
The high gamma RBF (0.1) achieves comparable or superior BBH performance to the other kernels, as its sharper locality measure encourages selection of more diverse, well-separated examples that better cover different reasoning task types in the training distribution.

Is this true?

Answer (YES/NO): NO